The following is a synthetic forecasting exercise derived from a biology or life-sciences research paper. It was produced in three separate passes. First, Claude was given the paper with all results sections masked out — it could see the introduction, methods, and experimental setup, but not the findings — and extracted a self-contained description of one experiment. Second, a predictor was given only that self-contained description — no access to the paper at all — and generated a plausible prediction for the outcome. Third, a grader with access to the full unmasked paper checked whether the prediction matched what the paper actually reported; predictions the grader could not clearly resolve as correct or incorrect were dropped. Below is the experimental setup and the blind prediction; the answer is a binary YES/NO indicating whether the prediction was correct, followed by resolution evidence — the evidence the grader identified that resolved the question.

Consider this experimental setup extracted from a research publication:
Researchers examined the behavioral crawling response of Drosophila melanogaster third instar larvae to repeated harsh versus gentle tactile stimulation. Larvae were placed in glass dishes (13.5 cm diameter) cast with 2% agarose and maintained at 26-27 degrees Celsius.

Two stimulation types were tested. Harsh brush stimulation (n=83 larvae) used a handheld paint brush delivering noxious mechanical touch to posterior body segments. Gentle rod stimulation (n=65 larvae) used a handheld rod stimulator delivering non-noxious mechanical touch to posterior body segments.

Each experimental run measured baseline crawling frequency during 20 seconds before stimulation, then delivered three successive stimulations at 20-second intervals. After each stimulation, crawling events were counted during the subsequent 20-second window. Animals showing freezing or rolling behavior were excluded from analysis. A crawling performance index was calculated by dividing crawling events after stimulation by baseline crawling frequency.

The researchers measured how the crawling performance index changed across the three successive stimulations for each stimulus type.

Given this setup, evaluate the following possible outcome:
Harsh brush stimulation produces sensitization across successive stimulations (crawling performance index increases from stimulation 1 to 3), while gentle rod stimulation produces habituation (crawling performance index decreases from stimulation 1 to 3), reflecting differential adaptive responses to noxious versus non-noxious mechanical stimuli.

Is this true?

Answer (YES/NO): YES